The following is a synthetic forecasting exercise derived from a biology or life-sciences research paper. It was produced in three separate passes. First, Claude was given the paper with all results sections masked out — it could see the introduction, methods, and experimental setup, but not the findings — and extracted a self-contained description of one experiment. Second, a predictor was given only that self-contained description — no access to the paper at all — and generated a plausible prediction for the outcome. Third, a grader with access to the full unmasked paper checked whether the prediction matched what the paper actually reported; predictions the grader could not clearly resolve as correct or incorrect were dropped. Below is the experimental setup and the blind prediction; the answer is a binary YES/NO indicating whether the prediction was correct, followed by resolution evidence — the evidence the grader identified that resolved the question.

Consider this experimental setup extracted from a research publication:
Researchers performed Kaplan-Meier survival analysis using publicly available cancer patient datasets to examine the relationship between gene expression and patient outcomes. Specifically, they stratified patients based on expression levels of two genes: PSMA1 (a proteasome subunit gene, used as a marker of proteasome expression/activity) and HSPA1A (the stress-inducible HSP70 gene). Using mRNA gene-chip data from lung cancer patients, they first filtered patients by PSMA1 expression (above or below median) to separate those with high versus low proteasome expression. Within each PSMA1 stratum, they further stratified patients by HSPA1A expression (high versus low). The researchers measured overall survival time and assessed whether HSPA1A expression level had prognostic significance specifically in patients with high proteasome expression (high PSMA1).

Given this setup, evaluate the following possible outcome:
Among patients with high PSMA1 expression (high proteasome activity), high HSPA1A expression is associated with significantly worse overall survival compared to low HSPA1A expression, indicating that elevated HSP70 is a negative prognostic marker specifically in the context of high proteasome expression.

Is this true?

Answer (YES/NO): NO